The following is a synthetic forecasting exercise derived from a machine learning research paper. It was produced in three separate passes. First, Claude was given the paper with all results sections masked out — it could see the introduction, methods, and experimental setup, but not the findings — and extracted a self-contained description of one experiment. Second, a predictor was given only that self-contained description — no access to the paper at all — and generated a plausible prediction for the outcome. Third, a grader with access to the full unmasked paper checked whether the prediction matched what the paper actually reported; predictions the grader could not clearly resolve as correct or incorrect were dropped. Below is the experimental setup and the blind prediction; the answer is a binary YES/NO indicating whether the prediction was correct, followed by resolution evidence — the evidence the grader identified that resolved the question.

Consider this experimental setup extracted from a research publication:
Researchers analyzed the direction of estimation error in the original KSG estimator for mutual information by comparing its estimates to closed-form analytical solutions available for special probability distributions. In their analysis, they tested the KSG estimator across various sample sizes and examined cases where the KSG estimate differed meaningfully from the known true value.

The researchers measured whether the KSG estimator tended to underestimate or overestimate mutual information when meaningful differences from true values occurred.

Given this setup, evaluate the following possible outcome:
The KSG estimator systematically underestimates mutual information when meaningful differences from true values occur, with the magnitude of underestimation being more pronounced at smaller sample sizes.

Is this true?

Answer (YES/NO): NO